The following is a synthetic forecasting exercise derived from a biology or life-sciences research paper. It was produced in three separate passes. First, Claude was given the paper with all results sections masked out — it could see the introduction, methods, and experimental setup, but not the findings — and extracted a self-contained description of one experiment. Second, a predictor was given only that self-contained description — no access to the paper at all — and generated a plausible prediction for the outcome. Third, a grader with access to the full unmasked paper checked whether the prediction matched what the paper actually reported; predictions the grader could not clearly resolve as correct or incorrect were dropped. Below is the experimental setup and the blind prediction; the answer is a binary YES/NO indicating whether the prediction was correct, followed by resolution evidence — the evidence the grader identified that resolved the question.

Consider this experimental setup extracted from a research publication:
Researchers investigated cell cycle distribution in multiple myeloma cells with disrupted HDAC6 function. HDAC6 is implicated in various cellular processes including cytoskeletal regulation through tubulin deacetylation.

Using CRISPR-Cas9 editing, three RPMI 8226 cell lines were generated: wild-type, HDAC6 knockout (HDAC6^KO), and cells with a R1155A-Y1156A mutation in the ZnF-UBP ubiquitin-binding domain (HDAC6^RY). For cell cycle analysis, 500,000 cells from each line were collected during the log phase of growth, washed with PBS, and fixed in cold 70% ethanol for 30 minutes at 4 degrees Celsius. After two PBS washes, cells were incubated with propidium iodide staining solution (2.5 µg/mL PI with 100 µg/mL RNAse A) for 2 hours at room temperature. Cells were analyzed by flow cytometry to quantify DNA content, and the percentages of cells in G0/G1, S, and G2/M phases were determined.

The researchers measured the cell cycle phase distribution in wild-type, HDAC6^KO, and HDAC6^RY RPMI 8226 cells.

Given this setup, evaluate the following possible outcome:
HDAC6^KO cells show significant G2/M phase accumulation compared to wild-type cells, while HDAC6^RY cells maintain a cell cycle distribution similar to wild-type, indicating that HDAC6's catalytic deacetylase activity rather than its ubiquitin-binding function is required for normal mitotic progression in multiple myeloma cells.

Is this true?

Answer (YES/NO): NO